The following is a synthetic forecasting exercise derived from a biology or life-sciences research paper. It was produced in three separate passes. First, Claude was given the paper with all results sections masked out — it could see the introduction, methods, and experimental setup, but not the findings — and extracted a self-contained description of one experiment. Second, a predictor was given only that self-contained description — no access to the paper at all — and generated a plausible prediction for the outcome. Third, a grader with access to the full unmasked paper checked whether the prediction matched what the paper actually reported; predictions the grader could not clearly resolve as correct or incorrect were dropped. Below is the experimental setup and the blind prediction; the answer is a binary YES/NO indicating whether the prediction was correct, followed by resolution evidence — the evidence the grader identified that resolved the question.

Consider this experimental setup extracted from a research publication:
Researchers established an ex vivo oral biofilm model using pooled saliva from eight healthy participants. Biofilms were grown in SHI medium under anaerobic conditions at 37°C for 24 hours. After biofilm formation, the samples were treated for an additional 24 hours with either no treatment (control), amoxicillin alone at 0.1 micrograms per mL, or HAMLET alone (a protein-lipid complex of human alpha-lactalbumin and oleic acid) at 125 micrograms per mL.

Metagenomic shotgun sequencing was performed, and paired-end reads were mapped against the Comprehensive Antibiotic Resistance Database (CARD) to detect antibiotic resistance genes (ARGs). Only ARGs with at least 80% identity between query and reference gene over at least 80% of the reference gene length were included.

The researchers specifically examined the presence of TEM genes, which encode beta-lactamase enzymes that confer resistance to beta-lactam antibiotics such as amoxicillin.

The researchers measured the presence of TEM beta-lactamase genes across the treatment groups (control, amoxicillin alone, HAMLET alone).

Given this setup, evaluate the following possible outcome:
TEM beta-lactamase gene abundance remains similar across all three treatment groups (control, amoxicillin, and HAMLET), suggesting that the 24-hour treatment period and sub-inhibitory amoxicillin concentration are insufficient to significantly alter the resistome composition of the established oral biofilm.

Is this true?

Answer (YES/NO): NO